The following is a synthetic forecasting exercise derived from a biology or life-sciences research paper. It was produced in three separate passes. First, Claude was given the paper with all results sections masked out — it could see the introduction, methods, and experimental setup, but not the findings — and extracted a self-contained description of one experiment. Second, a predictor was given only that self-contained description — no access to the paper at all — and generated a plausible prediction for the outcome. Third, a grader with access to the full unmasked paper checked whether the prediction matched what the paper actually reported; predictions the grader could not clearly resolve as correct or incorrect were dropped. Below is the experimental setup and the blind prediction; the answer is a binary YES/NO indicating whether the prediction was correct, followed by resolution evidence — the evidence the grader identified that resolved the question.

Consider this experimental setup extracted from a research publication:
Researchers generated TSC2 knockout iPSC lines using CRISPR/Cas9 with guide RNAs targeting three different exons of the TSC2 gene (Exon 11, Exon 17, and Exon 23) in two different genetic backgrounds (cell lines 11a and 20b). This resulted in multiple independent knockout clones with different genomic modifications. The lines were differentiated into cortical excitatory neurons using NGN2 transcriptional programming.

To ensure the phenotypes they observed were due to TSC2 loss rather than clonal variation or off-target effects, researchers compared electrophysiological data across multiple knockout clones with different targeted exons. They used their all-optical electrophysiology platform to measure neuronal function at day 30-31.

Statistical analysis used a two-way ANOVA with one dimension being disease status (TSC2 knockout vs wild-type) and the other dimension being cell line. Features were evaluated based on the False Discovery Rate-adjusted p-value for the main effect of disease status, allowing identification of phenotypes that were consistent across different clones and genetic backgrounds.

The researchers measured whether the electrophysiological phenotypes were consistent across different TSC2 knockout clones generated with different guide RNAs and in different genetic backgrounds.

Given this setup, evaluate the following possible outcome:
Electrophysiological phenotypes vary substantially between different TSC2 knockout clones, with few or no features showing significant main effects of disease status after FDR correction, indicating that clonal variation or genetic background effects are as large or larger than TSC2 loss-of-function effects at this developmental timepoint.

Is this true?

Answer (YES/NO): NO